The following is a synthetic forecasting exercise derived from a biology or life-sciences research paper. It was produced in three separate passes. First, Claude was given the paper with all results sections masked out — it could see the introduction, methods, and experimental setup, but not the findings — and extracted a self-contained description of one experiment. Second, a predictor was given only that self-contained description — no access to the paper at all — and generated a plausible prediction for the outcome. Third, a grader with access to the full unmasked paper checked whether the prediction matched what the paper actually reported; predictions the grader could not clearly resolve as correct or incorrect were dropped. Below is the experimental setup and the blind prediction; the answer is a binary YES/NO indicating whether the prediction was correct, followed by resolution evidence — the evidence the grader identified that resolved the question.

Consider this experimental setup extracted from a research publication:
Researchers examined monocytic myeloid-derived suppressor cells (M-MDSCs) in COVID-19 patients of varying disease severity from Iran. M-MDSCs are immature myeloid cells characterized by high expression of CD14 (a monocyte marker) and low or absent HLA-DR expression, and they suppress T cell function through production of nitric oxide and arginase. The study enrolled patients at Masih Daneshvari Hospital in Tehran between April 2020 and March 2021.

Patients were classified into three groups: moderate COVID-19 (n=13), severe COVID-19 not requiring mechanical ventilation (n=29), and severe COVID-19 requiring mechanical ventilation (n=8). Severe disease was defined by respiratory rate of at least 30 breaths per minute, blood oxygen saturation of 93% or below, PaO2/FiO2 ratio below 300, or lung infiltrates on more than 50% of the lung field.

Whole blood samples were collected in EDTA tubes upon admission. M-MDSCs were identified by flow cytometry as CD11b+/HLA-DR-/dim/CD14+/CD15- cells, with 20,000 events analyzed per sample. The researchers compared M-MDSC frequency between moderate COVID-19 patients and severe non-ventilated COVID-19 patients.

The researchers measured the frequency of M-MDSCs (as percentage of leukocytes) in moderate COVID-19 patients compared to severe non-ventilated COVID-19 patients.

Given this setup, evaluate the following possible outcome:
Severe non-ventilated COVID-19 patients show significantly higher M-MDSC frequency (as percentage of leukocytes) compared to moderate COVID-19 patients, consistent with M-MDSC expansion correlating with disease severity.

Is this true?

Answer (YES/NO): YES